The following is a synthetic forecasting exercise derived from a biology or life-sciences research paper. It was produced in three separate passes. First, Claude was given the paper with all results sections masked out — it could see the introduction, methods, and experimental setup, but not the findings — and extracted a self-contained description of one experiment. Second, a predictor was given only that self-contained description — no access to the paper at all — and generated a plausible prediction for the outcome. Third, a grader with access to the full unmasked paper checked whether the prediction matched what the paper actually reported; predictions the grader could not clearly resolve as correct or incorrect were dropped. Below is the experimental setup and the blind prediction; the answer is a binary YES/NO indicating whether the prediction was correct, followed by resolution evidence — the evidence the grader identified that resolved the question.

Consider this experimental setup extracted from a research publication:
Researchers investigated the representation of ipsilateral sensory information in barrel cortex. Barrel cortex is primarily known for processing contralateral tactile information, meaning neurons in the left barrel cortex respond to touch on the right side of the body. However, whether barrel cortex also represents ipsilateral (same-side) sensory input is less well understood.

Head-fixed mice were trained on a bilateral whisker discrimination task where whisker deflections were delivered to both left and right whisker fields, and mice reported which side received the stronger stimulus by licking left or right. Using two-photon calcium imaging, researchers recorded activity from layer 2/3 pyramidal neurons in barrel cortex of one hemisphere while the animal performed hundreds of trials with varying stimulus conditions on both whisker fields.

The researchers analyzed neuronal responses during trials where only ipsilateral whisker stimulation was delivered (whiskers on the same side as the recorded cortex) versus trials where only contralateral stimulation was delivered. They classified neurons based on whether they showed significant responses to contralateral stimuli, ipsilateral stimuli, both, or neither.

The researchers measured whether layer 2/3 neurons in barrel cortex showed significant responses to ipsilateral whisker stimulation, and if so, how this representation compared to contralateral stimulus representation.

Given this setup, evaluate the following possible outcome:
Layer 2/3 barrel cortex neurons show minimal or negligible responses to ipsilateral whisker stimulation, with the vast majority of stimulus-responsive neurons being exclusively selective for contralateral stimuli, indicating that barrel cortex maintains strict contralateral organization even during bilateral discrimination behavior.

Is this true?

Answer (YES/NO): NO